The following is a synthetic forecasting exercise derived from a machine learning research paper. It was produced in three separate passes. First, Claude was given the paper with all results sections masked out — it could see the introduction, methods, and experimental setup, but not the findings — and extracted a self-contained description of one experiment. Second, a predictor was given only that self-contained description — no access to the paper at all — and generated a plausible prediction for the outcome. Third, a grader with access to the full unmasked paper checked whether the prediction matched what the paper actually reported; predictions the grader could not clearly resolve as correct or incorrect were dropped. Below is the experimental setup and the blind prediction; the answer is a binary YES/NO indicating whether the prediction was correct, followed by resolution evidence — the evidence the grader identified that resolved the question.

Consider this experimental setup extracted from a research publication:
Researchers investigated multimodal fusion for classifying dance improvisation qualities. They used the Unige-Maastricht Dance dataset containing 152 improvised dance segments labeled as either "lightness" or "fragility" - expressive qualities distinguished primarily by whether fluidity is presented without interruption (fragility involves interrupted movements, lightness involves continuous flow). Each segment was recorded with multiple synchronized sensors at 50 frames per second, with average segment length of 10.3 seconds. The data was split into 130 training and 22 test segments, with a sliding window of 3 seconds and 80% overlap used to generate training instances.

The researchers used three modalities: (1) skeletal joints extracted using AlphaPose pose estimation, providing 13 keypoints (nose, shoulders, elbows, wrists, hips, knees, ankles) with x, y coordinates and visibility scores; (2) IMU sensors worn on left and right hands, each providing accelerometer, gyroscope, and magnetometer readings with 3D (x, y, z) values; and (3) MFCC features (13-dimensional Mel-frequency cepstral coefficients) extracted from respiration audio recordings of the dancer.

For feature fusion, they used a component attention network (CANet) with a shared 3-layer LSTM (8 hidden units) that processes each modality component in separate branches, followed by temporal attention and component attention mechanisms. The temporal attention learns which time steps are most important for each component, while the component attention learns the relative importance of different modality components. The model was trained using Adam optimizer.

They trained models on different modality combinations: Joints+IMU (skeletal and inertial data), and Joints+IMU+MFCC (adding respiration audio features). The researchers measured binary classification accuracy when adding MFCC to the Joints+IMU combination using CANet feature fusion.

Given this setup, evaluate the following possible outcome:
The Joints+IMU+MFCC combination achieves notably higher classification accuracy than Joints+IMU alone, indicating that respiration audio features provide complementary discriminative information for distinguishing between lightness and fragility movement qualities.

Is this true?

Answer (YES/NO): NO